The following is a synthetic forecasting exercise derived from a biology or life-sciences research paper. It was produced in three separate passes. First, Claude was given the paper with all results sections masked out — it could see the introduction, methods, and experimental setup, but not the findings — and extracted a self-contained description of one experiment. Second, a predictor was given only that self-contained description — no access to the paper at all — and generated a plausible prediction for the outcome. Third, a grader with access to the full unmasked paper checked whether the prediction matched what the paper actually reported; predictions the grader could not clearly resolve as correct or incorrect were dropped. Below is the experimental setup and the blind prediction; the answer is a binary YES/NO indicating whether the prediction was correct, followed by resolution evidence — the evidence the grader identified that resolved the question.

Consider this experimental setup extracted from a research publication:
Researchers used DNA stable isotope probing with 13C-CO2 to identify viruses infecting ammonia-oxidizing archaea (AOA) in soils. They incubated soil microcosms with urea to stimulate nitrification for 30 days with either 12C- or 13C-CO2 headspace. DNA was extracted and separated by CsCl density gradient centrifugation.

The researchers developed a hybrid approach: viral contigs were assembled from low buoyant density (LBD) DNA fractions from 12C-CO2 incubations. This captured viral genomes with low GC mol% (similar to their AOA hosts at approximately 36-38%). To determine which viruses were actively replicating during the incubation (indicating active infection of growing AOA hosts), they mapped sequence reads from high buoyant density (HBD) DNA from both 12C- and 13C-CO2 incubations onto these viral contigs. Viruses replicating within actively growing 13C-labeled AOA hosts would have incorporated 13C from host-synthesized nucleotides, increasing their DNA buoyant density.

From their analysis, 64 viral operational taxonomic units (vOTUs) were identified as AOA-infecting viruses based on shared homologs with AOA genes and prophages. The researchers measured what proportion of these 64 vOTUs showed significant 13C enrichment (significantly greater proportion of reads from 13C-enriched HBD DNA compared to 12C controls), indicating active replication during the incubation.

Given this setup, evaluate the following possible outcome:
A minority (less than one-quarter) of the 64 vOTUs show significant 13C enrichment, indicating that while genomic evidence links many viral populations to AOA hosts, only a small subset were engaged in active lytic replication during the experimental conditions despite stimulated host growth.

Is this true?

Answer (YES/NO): NO